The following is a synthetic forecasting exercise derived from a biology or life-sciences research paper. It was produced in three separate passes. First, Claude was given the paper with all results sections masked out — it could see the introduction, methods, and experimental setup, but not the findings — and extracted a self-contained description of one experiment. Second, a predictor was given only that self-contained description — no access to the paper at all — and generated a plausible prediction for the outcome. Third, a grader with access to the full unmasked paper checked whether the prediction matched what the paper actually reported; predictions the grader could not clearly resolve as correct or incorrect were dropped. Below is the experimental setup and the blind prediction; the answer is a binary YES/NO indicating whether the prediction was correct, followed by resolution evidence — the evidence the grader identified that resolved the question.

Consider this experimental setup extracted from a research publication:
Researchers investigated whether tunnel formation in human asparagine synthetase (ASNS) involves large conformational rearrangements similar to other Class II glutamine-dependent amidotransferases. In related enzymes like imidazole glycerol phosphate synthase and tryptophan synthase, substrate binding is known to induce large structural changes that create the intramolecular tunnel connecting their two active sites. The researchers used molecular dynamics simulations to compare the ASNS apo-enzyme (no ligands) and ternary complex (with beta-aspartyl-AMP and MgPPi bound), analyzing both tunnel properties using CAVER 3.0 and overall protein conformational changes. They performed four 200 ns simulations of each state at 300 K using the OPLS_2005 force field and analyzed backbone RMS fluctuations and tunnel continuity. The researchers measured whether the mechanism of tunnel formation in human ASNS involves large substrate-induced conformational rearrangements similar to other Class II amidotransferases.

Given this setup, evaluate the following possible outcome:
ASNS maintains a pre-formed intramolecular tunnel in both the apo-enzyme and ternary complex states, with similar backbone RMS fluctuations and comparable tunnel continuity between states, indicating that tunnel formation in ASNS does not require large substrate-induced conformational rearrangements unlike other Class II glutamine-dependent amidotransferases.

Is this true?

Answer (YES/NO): NO